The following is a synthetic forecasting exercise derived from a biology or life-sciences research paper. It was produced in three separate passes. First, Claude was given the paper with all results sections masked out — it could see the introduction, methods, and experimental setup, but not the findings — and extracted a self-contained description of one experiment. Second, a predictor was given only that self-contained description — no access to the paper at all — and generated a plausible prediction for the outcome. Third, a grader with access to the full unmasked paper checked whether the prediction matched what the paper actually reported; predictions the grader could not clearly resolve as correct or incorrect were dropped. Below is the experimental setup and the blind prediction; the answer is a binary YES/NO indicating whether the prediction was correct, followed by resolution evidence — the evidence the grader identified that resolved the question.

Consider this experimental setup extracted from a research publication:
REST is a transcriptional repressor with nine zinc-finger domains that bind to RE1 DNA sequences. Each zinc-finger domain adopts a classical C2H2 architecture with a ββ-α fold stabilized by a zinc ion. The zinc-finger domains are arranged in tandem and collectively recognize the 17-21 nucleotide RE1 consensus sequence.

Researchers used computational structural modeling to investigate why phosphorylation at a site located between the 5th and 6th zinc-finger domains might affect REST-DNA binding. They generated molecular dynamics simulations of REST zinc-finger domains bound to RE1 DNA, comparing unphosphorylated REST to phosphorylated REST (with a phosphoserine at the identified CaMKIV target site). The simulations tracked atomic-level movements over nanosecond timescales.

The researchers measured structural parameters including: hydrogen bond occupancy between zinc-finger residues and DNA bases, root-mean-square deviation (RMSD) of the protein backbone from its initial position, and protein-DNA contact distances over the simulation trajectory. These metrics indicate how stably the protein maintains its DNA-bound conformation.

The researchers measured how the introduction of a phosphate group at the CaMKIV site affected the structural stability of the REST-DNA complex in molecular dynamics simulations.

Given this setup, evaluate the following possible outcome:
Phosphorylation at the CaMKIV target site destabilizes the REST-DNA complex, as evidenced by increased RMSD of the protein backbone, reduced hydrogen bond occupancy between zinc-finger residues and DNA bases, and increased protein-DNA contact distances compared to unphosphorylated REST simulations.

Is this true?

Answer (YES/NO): NO